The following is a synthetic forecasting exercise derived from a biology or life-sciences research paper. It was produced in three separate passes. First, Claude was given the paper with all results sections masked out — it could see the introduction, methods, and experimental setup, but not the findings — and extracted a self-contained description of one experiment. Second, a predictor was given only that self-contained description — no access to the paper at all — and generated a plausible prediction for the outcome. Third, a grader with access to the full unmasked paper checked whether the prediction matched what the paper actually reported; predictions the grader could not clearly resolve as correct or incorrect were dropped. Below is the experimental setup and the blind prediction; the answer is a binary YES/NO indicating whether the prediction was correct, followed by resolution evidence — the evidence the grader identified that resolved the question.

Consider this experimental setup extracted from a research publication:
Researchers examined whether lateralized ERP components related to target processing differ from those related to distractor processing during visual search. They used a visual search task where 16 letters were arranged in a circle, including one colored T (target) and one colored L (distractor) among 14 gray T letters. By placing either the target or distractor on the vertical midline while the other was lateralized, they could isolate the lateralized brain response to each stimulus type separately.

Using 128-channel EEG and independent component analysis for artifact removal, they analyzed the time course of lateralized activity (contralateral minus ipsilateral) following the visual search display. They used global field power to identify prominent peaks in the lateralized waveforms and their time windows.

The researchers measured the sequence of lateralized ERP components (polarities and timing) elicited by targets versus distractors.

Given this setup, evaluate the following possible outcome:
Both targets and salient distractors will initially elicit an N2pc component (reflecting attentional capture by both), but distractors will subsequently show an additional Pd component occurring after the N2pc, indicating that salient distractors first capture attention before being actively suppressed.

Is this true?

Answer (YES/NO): YES